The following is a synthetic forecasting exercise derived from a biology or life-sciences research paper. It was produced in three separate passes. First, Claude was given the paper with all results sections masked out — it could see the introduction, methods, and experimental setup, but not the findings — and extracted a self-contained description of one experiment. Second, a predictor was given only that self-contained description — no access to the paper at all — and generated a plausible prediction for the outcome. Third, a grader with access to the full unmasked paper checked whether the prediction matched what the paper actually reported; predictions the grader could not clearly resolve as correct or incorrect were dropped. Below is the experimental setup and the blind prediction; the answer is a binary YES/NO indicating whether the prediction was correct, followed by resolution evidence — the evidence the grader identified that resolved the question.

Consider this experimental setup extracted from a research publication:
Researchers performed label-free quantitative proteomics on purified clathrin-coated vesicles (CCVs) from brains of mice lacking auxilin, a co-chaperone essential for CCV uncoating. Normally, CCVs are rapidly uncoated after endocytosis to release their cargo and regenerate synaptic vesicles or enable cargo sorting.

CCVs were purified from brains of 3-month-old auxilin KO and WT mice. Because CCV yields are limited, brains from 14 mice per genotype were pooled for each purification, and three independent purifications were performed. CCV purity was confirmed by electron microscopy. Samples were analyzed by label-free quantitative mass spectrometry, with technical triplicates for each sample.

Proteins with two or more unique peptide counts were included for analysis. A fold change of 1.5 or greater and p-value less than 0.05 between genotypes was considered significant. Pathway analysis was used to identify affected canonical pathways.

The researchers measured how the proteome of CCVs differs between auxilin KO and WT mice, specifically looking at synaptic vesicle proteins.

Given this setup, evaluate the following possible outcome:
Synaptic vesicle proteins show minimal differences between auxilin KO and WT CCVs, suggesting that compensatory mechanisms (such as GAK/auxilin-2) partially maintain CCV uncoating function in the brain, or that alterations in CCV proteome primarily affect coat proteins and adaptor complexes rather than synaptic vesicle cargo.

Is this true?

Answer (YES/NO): NO